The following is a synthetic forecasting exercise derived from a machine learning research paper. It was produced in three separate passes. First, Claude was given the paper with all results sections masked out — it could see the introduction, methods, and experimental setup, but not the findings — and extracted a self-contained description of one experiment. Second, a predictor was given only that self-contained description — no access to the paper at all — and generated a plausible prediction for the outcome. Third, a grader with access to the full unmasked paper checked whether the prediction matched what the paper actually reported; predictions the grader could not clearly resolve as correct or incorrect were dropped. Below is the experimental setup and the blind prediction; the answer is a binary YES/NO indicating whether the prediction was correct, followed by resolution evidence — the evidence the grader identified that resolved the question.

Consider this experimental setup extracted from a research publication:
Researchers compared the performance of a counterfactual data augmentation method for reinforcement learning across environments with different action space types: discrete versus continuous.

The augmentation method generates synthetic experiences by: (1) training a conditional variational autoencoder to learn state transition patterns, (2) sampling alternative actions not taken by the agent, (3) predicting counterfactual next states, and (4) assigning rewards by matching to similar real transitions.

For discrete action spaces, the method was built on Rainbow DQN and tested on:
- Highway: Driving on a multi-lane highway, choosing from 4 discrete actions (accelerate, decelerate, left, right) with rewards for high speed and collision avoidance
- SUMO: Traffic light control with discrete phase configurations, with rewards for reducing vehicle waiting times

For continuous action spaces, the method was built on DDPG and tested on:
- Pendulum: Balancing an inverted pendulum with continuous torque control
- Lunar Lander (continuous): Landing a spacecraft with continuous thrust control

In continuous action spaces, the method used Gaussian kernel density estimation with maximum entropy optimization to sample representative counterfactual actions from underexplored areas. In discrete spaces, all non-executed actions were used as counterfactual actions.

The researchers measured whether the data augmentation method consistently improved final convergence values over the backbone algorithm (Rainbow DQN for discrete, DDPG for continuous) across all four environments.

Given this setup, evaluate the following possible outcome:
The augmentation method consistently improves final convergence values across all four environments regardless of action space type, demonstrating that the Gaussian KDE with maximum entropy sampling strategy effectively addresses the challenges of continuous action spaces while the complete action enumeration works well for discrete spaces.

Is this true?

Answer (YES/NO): NO